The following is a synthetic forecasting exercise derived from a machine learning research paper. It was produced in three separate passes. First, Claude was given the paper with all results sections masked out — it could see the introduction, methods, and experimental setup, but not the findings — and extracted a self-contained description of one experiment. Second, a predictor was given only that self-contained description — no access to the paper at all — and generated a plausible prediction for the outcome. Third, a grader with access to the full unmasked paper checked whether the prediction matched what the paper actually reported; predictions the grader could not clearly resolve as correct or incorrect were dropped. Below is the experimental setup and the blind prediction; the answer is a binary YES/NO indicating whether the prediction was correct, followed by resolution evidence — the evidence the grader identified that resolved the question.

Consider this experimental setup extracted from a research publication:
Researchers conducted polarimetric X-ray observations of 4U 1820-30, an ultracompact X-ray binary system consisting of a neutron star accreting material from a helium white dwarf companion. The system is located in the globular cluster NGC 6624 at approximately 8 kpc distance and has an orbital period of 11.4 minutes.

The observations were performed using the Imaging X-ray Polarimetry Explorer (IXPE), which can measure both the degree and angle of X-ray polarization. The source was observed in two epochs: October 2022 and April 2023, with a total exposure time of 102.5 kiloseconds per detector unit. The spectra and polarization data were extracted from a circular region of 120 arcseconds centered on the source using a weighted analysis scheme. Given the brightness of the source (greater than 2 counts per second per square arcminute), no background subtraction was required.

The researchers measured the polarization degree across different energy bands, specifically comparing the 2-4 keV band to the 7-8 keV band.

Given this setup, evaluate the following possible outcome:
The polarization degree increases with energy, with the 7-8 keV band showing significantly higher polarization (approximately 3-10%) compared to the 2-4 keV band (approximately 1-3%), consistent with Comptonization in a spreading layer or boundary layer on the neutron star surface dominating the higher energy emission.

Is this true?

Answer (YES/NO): NO